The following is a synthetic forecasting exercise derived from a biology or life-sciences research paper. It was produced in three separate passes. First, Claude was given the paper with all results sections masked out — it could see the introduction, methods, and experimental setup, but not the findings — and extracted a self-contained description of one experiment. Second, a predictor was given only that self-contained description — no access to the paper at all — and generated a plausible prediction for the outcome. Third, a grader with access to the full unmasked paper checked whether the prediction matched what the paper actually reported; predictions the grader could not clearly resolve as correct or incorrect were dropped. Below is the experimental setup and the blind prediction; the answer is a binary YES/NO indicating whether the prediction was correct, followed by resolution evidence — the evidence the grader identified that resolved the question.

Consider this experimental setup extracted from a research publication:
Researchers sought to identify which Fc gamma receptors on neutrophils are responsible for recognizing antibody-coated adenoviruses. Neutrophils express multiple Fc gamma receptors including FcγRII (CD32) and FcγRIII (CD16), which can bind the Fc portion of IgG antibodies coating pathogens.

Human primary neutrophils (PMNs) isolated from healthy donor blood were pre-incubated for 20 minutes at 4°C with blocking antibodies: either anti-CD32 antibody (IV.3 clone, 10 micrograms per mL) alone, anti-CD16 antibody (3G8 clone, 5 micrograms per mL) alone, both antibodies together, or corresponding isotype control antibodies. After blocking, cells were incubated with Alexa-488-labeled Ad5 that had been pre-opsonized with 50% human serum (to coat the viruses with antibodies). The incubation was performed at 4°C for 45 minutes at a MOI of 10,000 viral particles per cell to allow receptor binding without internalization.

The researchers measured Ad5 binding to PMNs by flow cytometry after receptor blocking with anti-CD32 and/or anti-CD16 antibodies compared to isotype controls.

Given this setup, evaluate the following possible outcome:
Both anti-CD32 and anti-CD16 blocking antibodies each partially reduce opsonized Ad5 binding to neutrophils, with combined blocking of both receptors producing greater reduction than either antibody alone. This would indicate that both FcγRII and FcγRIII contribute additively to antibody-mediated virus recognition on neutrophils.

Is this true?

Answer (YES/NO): NO